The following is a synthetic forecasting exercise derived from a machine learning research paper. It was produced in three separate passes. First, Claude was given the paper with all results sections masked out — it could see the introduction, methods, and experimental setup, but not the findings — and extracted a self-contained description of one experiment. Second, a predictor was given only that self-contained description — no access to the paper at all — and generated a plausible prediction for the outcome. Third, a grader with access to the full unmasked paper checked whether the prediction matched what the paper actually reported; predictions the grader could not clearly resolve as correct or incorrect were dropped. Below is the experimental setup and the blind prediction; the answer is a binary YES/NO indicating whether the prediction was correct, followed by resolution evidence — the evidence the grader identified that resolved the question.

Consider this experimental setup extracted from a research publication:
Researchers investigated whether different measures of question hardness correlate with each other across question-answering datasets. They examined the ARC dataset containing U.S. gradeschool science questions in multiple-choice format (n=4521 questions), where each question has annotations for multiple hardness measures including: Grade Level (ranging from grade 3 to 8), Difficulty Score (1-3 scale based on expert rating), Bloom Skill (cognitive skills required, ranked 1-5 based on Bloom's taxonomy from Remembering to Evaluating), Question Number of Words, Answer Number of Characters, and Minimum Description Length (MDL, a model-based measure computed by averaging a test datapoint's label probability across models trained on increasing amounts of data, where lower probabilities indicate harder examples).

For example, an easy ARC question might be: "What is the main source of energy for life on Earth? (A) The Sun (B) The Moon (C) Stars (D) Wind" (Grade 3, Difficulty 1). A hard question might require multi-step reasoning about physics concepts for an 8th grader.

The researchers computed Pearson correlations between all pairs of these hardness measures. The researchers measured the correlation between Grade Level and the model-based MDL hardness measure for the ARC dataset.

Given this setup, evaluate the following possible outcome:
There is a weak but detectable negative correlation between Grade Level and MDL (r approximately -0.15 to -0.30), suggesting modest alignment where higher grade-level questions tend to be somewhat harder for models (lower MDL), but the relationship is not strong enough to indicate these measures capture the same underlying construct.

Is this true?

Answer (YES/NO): NO